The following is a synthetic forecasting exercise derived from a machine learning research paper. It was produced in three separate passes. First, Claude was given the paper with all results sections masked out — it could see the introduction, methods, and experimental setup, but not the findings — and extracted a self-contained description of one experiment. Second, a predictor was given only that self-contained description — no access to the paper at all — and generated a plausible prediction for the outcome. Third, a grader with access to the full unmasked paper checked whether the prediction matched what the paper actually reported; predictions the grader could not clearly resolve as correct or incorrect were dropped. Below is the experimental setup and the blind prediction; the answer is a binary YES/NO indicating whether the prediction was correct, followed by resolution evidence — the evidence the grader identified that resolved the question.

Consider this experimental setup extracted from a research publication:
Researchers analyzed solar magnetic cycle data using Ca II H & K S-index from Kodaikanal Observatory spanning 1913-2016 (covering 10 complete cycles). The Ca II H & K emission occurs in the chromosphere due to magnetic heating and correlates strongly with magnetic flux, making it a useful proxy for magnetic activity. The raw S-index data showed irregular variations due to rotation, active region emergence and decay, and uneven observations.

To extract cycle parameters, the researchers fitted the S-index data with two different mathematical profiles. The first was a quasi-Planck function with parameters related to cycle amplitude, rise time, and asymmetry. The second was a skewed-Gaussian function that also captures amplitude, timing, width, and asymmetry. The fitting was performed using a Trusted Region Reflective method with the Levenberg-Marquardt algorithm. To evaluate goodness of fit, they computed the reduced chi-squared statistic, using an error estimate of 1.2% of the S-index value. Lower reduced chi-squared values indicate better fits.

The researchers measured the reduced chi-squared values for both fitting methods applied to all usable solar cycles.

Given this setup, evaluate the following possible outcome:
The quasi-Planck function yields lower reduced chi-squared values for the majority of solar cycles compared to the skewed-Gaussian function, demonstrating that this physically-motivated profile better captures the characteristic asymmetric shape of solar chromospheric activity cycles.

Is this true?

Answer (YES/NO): NO